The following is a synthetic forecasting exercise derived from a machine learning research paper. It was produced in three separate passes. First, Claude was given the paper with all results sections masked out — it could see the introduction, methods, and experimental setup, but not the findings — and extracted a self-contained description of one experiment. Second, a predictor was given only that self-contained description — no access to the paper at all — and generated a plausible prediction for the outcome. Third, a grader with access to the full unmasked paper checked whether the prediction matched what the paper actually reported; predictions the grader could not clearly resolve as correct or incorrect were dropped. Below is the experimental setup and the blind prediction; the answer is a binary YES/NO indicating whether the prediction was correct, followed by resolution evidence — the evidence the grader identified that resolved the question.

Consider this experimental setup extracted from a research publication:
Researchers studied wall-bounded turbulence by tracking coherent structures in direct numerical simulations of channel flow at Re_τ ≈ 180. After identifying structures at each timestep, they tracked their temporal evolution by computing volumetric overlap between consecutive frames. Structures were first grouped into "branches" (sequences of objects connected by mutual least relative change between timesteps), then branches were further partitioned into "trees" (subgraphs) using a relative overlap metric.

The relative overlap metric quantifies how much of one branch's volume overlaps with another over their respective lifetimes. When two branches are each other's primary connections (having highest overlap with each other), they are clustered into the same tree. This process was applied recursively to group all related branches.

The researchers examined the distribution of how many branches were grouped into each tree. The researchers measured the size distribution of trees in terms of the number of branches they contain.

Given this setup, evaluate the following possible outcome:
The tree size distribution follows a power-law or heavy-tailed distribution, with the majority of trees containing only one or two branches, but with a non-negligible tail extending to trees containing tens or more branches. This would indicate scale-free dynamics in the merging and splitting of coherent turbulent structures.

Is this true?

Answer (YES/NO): NO